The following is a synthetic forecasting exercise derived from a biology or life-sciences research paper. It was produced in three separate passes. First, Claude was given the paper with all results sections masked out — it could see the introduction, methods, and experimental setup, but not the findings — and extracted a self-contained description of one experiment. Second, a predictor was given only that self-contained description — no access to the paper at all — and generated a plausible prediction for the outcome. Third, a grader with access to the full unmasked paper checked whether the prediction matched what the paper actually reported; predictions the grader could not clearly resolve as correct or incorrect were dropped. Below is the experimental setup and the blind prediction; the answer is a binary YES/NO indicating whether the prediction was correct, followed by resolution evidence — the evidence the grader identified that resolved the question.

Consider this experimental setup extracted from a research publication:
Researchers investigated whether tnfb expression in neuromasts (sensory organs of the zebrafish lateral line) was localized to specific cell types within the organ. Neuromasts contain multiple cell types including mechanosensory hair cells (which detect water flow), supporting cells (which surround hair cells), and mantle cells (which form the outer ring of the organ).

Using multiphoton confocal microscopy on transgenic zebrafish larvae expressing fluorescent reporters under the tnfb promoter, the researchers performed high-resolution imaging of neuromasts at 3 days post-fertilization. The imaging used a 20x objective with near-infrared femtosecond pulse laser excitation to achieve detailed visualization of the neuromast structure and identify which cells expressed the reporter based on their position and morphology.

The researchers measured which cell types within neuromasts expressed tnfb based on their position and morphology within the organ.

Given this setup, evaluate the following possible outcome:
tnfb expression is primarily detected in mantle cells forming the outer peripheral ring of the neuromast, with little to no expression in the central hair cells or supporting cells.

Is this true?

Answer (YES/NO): YES